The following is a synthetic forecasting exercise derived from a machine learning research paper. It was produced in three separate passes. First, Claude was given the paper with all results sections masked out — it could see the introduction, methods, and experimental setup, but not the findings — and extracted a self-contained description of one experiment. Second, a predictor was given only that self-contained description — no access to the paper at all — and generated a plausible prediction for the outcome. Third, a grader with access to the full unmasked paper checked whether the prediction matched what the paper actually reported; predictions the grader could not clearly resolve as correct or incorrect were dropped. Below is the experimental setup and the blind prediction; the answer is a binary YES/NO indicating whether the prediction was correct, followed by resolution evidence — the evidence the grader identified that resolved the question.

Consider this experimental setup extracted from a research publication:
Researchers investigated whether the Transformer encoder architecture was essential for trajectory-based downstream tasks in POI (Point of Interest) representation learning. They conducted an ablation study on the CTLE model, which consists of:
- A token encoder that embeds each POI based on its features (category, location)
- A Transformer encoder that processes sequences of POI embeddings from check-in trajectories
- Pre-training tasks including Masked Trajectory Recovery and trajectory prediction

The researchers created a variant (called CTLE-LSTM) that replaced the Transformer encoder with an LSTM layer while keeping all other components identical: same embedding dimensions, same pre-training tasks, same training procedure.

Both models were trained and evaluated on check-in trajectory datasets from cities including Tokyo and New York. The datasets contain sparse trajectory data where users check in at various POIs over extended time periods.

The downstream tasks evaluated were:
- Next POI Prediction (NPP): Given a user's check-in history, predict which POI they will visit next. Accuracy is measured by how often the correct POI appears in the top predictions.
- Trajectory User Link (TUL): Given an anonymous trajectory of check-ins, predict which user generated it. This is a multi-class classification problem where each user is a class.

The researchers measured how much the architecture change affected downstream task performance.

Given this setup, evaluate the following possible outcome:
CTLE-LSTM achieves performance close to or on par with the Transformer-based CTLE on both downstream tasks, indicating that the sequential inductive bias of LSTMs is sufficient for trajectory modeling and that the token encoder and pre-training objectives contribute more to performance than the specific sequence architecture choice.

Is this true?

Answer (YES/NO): NO